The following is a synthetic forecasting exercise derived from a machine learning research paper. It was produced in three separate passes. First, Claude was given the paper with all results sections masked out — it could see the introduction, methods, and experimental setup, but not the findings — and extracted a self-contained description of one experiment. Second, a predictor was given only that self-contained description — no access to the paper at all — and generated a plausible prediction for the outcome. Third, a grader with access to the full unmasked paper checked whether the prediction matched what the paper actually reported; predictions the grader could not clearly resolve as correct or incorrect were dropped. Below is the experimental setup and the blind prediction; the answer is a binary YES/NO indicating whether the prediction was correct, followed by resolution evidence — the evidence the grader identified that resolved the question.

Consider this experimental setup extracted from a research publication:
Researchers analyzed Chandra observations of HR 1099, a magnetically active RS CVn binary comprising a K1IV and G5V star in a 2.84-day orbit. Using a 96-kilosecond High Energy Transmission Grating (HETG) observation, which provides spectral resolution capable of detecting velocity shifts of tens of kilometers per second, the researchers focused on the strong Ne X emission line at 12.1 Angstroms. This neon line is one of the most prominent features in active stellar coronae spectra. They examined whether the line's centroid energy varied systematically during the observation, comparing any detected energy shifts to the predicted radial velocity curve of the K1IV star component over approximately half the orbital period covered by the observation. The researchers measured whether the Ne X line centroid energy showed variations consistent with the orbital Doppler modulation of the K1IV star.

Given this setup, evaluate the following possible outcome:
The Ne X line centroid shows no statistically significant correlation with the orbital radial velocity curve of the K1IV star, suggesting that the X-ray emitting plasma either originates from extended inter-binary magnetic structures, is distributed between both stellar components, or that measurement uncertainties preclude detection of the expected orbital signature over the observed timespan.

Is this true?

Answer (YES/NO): NO